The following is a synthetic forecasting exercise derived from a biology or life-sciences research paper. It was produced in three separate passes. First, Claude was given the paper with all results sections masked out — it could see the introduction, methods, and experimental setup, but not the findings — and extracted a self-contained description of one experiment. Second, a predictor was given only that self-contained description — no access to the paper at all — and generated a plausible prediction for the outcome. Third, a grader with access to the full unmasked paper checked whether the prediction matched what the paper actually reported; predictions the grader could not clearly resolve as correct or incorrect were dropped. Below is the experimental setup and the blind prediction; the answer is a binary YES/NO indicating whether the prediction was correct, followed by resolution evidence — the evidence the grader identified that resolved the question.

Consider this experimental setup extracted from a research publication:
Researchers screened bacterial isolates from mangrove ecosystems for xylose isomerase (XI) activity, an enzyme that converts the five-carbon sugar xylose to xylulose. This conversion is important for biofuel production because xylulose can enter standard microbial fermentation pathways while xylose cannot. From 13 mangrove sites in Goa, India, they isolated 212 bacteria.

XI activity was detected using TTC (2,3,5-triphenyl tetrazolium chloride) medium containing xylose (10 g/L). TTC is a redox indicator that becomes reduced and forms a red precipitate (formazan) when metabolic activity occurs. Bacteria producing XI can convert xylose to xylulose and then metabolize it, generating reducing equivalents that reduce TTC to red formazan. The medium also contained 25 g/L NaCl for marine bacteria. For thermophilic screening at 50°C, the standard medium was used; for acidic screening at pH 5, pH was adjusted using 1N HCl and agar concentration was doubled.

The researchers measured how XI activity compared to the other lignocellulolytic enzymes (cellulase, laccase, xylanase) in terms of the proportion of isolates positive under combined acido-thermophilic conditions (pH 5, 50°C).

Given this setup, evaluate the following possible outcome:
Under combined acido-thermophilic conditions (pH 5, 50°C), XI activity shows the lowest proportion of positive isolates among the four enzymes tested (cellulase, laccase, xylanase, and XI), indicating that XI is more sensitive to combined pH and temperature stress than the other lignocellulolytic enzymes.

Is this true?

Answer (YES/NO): NO